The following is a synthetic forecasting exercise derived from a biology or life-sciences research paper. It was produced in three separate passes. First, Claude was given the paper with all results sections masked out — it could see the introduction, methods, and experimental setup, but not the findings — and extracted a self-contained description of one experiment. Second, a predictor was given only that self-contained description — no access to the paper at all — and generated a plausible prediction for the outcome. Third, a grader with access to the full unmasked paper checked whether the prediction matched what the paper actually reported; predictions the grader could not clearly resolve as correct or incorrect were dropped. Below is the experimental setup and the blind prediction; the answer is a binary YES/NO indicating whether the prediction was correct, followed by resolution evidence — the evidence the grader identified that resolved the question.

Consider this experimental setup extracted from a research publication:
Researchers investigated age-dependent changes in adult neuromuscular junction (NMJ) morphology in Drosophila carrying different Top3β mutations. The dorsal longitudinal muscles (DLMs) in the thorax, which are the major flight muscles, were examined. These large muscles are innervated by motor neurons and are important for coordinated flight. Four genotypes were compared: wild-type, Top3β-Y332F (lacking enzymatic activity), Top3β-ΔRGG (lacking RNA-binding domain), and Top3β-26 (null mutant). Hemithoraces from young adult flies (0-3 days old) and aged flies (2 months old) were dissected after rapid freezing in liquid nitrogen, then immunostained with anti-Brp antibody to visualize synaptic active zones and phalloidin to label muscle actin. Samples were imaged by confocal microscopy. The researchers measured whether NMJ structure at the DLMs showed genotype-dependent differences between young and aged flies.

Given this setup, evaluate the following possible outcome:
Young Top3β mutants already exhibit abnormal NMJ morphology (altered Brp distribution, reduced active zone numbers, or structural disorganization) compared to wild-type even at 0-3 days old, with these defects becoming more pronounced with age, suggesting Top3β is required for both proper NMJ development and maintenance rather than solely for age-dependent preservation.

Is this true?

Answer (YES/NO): NO